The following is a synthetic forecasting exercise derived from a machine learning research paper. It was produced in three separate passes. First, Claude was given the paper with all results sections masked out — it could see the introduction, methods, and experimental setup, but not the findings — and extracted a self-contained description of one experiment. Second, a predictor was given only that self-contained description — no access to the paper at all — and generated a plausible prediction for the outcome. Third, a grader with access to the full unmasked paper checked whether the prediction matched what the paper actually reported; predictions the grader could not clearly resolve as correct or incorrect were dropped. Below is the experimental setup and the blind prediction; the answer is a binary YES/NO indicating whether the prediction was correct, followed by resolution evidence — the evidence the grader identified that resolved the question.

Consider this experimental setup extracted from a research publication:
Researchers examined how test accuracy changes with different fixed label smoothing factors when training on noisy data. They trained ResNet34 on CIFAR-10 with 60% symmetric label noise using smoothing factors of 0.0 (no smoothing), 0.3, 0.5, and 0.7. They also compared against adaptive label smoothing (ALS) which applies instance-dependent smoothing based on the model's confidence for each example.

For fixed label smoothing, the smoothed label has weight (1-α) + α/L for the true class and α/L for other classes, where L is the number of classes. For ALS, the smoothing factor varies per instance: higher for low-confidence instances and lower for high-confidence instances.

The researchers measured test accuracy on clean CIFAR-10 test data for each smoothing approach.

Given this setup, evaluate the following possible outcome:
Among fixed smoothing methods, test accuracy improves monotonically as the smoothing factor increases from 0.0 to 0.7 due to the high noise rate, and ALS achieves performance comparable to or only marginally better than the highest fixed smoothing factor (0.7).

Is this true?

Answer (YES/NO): NO